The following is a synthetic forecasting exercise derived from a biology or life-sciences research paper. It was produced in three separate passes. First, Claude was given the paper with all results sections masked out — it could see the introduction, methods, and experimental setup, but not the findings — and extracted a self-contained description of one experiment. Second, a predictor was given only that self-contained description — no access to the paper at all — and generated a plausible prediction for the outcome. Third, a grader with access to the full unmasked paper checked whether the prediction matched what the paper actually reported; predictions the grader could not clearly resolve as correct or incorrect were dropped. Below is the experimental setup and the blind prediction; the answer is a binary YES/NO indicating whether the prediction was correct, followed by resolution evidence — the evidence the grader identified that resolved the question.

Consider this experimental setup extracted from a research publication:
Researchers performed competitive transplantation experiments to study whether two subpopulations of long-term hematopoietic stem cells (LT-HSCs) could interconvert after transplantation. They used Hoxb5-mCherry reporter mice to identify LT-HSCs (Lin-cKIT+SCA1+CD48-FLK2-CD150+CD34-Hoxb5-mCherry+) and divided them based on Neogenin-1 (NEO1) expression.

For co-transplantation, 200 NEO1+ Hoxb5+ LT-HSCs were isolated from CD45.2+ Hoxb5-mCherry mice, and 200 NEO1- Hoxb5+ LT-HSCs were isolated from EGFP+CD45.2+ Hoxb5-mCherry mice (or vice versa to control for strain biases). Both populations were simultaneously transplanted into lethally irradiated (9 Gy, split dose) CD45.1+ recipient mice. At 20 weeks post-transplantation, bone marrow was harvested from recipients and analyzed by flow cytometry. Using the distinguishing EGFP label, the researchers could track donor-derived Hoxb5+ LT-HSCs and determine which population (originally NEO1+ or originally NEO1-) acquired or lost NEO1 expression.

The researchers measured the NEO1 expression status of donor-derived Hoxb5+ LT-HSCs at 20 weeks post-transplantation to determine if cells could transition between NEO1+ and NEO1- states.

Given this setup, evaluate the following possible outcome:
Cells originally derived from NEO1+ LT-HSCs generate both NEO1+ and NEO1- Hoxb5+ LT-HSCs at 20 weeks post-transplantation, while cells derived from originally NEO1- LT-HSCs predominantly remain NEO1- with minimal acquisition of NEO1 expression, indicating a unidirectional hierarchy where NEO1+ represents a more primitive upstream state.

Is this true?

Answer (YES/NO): NO